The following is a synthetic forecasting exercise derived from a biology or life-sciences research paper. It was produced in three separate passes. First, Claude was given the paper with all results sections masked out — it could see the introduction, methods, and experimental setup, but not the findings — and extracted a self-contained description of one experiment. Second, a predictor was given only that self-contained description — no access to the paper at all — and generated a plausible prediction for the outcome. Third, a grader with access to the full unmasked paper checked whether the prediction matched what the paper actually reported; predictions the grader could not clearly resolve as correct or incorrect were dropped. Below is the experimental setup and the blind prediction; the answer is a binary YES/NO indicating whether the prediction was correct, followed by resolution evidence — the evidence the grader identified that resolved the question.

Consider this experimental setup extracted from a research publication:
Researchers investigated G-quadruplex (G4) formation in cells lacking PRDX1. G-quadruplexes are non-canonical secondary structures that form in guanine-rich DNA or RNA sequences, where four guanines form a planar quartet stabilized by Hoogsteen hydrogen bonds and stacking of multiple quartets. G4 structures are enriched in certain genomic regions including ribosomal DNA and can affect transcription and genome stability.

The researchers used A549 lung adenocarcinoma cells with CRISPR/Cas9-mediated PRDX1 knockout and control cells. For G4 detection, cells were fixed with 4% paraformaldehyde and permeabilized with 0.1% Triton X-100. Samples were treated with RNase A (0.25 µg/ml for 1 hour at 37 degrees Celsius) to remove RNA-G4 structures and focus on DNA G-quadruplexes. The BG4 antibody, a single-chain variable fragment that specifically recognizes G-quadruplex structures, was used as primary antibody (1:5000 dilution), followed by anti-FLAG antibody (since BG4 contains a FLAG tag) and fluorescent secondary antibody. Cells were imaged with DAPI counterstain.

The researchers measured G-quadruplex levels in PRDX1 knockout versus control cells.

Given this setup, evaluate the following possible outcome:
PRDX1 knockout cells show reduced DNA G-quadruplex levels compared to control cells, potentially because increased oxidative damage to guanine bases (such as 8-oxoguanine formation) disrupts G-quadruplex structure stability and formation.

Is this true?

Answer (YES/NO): NO